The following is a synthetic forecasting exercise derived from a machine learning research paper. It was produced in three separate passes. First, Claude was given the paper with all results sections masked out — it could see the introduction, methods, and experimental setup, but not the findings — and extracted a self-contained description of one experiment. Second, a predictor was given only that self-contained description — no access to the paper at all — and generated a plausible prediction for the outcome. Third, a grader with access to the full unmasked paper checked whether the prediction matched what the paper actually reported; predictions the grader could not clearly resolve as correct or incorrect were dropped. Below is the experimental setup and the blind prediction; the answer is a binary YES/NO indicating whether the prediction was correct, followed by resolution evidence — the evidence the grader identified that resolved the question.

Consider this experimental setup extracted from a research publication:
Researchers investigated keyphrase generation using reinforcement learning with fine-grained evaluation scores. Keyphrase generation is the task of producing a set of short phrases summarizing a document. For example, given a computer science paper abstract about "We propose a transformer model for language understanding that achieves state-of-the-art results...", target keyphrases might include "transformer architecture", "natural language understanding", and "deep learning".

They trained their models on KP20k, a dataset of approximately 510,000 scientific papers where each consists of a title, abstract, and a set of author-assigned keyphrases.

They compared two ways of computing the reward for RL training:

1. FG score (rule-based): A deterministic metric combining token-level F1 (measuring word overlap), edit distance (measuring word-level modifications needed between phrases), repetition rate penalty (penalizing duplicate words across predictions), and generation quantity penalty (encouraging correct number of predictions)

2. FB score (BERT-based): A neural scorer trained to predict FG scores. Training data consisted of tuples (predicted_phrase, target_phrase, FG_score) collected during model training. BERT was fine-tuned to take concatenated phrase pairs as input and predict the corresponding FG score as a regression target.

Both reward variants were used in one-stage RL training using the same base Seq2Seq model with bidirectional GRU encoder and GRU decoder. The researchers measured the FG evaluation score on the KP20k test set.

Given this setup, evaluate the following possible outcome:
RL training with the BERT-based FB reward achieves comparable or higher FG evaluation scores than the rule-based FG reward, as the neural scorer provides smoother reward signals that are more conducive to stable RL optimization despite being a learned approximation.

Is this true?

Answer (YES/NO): YES